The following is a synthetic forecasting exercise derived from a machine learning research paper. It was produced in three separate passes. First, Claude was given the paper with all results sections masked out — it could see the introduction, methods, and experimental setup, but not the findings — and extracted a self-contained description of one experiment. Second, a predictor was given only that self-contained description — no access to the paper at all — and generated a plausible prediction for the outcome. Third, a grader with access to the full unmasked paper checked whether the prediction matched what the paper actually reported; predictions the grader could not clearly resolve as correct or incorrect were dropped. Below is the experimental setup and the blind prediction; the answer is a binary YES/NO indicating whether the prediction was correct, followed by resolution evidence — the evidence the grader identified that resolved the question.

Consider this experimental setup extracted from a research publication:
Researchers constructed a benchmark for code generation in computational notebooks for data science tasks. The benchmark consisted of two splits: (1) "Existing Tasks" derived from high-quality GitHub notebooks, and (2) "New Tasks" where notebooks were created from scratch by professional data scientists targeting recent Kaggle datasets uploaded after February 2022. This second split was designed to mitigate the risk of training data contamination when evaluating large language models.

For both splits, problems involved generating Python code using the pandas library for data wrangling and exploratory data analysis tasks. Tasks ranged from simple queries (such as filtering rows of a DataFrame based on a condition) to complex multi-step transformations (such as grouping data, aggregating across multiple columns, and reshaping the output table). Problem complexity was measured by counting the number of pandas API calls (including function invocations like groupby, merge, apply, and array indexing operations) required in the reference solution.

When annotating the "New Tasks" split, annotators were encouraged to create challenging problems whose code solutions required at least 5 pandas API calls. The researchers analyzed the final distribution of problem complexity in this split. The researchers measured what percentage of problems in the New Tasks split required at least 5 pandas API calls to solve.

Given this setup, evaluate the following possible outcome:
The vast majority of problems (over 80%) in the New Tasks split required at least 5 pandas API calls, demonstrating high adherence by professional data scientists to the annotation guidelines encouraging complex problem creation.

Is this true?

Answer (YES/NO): NO